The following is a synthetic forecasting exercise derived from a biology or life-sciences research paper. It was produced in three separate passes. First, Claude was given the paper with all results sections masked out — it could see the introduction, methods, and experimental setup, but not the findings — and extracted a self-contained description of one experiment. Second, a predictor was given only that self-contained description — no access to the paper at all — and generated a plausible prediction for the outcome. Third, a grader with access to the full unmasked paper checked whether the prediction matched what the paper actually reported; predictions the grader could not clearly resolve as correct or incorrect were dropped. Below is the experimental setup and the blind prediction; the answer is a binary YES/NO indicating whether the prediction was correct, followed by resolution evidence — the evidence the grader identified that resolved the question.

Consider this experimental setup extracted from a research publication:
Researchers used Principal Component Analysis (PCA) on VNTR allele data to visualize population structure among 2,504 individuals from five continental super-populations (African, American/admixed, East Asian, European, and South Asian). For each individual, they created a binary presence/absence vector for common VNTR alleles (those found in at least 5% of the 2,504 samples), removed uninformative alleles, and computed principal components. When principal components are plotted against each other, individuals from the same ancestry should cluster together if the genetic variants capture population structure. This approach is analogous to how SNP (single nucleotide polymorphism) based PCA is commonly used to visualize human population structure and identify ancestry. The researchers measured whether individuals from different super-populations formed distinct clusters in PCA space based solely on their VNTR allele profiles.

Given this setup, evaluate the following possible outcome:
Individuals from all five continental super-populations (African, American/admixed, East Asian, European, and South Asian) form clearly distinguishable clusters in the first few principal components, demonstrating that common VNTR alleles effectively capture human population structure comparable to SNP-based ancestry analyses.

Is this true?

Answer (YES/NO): NO